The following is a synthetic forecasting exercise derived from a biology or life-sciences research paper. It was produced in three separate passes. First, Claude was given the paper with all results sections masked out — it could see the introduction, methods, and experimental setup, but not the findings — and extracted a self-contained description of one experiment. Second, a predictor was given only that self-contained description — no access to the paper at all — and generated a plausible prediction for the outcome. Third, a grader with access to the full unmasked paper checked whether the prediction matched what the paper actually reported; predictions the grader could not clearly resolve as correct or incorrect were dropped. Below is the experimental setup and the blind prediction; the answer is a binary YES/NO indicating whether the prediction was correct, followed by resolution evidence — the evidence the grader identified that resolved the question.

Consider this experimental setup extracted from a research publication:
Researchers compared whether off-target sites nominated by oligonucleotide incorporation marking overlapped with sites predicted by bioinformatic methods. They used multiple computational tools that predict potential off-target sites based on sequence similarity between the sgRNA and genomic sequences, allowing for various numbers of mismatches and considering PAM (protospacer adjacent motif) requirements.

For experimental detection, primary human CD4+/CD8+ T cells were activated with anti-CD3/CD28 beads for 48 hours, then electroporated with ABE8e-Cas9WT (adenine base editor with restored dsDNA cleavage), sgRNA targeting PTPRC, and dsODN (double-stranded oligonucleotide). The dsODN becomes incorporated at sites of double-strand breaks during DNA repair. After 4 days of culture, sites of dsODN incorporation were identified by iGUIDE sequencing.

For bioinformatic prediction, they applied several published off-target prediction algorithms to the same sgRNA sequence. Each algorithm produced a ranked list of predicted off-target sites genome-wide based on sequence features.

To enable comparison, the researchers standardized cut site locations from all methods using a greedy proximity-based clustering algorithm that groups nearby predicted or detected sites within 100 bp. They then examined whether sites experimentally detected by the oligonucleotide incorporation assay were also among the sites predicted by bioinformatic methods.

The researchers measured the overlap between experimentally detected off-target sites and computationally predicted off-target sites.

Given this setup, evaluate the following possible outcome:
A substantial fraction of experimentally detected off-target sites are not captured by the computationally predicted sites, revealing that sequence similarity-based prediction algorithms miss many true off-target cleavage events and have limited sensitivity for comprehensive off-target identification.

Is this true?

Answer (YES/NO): YES